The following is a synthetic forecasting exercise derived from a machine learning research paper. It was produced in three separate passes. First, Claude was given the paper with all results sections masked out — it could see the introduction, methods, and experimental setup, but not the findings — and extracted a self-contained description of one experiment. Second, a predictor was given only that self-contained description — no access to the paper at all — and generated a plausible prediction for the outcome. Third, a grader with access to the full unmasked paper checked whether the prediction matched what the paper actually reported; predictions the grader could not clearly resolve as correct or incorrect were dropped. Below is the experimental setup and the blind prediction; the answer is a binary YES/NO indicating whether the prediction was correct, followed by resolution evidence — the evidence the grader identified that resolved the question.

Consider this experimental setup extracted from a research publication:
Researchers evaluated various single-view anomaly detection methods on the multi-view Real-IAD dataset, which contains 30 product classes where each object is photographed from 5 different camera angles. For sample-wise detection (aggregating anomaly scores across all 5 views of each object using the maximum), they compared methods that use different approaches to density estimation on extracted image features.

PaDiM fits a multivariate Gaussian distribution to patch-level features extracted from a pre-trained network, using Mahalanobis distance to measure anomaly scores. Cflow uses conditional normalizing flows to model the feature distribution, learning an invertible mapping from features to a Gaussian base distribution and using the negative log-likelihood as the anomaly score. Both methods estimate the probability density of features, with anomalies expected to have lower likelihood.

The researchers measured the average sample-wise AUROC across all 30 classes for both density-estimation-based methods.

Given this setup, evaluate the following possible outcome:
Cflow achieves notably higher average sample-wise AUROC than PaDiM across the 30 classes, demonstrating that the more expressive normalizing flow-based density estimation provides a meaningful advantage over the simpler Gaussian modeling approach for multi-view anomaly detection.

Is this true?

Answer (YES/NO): NO